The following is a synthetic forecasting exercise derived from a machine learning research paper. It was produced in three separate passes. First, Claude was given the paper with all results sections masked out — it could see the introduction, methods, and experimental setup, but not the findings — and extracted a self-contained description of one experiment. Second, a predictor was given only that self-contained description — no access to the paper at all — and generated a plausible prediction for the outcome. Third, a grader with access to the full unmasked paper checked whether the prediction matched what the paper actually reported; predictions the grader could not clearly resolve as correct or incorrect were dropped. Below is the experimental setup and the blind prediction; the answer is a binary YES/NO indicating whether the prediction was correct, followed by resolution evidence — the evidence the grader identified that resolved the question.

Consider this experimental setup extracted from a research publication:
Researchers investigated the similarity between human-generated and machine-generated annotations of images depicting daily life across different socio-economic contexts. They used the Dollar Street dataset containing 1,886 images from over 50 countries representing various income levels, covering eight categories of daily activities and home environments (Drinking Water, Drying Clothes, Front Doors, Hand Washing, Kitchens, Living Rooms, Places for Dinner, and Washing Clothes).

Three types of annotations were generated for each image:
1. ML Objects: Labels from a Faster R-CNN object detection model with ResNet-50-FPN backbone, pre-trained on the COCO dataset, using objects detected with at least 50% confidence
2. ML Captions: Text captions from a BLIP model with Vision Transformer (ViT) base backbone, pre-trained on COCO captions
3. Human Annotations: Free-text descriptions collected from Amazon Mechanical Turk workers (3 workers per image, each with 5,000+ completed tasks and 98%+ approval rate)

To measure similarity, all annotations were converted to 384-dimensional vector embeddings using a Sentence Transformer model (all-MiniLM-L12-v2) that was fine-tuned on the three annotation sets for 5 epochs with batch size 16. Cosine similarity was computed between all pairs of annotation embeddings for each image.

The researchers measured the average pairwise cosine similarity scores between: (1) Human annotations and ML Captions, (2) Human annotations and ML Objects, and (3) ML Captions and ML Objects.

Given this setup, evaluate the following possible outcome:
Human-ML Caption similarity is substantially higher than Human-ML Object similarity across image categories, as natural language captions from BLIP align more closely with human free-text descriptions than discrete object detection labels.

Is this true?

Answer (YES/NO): NO